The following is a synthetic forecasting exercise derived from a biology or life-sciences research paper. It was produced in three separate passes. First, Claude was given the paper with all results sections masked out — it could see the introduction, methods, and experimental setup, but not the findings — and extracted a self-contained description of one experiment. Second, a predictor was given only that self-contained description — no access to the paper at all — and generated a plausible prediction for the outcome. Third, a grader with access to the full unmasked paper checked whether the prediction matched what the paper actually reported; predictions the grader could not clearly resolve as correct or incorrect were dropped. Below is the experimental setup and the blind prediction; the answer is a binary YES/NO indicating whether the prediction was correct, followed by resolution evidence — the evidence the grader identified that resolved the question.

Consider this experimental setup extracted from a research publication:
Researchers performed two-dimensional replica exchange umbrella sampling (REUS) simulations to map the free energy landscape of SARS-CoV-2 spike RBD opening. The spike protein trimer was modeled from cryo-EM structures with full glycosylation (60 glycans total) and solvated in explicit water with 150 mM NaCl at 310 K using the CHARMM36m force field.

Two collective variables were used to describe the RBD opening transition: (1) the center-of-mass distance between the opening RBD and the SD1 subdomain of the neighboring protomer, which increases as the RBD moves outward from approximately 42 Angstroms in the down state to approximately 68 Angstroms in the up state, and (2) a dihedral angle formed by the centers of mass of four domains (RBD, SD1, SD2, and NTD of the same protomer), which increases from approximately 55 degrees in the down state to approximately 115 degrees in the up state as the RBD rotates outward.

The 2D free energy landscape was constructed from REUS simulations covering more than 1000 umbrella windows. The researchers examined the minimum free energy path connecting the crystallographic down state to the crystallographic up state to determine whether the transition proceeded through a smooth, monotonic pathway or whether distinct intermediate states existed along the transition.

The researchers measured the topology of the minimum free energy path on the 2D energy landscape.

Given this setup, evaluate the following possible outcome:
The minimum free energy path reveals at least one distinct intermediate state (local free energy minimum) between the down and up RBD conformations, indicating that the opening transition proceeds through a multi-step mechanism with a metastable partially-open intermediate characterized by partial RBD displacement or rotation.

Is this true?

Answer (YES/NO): NO